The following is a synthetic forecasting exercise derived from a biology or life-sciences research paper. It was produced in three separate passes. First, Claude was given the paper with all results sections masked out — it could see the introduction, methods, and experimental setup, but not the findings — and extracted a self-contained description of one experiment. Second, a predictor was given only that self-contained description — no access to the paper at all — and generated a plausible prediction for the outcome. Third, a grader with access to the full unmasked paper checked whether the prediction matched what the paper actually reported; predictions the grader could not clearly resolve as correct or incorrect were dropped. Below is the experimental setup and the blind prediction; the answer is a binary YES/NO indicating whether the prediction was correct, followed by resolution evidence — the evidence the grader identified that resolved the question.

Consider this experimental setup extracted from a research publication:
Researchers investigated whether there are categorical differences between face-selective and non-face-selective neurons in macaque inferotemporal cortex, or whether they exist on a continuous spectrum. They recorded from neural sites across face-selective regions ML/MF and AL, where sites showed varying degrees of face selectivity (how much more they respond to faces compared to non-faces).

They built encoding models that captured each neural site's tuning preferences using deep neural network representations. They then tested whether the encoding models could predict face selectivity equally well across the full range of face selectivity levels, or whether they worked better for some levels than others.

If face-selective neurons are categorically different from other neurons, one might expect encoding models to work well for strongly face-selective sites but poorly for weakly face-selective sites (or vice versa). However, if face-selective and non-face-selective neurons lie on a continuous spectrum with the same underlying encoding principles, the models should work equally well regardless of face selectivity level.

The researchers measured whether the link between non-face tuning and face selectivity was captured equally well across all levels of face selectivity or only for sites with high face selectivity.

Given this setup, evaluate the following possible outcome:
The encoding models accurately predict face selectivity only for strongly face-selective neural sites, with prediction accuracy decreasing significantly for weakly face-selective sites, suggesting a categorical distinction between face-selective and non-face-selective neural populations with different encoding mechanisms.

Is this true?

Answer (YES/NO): NO